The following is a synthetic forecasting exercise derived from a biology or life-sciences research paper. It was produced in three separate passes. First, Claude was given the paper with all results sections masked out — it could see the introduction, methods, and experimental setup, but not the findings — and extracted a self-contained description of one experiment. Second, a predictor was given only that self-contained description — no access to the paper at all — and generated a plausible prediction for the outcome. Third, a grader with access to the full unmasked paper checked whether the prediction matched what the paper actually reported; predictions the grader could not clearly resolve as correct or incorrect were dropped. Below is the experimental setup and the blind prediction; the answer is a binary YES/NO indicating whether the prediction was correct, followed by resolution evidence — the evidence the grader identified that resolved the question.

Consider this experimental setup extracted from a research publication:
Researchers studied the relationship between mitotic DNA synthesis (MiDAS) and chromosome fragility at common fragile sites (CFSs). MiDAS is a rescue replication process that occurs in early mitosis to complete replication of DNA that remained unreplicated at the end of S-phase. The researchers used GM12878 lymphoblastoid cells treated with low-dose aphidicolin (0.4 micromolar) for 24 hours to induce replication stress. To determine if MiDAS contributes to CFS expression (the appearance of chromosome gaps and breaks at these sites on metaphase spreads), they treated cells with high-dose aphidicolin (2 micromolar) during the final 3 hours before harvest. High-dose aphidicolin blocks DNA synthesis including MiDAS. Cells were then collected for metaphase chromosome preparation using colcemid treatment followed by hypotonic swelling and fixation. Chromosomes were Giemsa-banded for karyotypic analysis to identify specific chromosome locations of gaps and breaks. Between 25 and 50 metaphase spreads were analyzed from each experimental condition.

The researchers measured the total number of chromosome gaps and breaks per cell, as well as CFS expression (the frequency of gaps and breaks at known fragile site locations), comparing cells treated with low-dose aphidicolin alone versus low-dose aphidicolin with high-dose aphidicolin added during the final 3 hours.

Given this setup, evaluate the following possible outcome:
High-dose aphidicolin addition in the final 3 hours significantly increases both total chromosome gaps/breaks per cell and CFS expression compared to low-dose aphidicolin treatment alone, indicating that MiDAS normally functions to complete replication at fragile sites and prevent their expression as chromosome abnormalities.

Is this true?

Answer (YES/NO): NO